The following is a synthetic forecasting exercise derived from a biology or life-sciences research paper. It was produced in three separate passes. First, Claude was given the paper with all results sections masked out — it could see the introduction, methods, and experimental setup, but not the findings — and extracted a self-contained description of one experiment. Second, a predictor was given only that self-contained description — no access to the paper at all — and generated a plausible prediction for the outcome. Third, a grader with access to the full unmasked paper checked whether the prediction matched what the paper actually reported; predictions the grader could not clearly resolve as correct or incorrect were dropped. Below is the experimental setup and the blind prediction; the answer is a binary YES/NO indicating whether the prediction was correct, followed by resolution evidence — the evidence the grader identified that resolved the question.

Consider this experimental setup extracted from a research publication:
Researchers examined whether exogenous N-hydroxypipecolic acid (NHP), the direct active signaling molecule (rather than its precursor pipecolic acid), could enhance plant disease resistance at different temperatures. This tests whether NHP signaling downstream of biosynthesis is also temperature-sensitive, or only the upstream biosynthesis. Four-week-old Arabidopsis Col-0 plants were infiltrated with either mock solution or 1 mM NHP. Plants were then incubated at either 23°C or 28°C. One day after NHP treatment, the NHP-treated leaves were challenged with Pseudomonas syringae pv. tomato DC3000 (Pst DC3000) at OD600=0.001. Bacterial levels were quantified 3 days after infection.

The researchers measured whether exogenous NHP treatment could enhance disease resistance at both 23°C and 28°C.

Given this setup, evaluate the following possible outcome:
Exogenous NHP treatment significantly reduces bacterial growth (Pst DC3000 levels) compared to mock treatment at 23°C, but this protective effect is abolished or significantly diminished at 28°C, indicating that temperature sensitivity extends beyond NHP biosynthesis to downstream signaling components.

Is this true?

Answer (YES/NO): NO